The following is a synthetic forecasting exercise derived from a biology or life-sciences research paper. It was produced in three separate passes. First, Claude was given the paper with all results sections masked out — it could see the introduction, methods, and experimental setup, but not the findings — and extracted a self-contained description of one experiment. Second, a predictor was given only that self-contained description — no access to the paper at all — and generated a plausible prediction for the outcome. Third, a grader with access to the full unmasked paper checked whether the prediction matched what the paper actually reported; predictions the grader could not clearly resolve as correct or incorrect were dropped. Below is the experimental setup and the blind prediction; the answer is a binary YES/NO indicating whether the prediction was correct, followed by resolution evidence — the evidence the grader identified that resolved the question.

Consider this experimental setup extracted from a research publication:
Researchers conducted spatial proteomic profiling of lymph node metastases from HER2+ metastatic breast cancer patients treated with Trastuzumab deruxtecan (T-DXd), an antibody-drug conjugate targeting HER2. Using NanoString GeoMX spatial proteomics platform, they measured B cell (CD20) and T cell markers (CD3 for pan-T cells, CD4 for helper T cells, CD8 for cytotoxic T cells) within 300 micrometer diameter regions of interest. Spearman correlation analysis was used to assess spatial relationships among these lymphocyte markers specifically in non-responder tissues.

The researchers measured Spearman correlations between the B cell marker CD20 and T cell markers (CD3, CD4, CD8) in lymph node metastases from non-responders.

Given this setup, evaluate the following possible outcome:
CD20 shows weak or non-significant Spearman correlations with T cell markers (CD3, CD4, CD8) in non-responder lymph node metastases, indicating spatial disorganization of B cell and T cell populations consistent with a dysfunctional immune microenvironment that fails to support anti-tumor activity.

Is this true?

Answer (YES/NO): NO